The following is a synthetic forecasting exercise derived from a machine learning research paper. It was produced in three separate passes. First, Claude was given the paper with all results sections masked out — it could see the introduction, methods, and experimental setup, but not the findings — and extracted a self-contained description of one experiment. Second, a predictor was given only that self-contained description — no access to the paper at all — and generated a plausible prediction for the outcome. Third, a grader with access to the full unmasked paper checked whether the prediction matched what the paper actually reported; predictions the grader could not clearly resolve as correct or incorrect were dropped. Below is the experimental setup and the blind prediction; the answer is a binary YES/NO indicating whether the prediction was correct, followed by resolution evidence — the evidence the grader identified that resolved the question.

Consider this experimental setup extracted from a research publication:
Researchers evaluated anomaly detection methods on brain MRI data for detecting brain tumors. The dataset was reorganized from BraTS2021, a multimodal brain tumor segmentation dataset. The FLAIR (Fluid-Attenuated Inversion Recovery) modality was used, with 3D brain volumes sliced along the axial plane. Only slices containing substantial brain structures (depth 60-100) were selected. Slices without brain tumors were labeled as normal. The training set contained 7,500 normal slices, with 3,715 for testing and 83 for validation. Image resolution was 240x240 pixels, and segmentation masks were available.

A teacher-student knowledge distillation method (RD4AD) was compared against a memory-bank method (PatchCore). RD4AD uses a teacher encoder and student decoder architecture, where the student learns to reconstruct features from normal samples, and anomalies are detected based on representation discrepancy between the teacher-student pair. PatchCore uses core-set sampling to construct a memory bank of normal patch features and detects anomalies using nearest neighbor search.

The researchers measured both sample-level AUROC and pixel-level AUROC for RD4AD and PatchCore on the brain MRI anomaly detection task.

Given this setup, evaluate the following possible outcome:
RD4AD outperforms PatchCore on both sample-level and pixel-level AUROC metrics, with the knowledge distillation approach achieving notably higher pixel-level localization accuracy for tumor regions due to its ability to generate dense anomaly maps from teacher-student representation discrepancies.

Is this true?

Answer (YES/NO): NO